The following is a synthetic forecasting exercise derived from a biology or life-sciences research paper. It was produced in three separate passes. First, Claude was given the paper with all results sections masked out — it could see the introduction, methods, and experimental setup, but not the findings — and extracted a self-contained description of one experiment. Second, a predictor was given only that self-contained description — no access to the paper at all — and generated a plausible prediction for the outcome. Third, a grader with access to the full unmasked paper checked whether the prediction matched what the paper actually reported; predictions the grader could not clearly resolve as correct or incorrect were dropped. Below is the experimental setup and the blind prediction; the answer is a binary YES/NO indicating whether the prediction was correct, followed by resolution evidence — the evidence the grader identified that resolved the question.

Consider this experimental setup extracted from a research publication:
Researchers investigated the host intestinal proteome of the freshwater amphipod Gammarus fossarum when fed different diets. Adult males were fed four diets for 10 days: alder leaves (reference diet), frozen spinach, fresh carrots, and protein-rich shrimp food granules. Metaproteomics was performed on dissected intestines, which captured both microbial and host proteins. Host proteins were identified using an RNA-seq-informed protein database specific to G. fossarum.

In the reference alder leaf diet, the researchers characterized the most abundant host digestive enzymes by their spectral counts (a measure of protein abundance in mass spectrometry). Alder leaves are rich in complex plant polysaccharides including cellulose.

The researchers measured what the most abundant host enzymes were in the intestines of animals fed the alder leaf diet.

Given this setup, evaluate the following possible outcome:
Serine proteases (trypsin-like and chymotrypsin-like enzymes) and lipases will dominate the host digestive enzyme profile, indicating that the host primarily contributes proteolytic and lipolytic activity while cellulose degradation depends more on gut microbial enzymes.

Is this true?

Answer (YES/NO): NO